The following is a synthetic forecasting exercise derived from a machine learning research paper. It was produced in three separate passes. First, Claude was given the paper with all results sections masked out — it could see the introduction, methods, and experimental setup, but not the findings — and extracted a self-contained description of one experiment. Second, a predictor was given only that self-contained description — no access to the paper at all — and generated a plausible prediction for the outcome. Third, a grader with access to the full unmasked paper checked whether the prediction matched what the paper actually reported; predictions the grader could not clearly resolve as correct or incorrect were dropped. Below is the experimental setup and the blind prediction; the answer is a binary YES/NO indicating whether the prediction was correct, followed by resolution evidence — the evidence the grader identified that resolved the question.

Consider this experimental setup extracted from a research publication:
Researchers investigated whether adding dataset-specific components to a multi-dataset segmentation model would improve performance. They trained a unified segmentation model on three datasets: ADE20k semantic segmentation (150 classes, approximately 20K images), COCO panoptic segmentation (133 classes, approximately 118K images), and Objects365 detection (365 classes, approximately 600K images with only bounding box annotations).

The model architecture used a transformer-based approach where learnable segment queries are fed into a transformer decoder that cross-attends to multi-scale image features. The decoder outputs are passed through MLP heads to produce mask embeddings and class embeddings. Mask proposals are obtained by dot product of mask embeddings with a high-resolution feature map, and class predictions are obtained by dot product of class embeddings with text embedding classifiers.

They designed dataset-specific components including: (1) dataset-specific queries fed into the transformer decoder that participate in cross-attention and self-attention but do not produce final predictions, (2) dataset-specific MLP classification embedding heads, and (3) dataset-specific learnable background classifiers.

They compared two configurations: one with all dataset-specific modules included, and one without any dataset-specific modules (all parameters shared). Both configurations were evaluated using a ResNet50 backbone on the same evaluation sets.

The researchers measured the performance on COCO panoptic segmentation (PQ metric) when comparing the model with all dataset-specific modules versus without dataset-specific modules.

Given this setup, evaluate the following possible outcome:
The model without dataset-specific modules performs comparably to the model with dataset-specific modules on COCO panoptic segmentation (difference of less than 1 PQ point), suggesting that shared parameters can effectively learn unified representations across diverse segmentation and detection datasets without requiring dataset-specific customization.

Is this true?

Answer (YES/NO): NO